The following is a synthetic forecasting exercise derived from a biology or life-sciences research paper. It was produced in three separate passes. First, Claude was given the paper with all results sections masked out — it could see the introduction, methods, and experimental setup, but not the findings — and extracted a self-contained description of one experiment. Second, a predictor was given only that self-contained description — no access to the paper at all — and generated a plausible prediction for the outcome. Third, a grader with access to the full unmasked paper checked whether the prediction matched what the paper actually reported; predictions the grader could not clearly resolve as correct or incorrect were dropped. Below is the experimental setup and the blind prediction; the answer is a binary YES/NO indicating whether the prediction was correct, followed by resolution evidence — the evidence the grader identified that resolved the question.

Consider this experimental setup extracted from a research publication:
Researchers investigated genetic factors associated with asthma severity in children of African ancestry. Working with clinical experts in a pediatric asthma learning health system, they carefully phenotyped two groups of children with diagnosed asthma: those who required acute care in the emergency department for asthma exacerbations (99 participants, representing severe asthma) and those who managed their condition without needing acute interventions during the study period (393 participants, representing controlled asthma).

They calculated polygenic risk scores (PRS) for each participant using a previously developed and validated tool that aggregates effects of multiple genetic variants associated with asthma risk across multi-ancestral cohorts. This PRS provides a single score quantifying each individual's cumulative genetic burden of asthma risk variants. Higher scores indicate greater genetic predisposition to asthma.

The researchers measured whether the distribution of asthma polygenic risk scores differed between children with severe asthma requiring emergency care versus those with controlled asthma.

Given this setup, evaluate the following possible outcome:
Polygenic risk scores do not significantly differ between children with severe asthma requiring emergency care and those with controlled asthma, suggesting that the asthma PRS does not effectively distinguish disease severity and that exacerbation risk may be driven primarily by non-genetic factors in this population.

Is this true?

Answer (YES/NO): NO